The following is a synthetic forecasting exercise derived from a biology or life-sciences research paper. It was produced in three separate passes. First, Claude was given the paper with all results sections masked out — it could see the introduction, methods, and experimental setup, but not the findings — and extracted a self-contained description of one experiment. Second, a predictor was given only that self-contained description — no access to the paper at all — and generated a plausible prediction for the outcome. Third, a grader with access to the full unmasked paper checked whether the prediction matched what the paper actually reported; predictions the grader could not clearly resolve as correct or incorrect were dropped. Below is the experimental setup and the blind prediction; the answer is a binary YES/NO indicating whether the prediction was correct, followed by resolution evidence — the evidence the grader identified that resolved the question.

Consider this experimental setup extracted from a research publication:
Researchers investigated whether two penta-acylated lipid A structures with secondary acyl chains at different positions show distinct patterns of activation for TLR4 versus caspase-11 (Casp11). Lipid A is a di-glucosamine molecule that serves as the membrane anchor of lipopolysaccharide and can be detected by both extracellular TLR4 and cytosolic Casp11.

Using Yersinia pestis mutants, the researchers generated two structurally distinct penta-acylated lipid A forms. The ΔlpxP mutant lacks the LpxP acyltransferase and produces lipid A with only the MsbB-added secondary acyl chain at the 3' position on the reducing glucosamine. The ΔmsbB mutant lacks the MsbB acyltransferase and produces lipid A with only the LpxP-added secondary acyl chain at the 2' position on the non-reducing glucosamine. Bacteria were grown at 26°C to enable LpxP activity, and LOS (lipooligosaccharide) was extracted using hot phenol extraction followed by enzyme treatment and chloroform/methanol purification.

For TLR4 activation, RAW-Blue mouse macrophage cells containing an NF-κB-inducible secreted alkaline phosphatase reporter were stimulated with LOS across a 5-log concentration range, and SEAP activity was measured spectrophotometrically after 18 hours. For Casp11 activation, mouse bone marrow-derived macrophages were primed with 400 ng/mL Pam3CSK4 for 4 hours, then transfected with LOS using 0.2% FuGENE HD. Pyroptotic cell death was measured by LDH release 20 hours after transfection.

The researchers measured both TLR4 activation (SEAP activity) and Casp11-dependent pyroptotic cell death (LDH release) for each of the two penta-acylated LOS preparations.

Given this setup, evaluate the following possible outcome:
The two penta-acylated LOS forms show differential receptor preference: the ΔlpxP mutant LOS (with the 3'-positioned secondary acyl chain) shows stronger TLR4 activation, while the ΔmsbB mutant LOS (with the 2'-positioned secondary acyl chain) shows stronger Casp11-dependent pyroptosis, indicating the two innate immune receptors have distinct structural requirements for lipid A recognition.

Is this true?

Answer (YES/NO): NO